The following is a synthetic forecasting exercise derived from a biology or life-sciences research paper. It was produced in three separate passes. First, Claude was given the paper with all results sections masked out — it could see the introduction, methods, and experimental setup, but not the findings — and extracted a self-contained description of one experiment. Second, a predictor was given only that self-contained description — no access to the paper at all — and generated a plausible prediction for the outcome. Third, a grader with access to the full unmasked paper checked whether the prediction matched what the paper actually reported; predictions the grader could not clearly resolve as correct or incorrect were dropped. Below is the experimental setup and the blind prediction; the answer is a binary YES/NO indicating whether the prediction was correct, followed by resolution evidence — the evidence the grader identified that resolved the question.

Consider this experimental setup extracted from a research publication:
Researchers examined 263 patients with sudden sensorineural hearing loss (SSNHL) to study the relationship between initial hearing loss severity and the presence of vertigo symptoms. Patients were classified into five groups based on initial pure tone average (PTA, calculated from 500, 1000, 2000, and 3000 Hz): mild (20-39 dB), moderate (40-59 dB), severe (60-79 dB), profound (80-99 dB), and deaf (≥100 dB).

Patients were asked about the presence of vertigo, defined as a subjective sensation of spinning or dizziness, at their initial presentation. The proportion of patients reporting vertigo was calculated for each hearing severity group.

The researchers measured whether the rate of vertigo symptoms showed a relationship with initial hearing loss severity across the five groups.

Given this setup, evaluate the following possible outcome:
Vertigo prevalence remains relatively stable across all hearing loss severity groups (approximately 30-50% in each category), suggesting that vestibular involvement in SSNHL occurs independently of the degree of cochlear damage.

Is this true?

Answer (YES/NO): NO